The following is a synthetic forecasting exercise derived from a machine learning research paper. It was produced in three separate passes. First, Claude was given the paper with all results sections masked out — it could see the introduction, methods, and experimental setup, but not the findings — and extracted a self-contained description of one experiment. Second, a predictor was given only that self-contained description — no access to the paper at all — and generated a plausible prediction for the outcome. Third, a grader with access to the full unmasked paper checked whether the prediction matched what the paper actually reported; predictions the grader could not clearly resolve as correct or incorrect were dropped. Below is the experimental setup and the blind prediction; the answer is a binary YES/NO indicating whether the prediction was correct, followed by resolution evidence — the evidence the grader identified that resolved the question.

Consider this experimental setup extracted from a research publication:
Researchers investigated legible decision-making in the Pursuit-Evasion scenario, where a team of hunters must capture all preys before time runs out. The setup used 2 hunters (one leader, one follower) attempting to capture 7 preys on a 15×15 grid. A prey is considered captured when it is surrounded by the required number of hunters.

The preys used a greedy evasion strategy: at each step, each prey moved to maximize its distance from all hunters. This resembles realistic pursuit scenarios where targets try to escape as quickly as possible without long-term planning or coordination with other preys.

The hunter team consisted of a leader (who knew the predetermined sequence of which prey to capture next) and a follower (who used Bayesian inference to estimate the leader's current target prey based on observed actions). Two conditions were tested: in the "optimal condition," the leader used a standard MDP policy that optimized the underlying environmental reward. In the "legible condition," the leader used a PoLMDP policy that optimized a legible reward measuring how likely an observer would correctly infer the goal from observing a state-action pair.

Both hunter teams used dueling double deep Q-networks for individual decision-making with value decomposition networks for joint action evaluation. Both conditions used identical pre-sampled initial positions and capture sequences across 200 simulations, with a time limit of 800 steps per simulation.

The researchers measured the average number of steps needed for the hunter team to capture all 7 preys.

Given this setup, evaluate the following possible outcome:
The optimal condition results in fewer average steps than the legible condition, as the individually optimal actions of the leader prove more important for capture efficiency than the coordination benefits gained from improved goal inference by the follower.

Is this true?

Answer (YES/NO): NO